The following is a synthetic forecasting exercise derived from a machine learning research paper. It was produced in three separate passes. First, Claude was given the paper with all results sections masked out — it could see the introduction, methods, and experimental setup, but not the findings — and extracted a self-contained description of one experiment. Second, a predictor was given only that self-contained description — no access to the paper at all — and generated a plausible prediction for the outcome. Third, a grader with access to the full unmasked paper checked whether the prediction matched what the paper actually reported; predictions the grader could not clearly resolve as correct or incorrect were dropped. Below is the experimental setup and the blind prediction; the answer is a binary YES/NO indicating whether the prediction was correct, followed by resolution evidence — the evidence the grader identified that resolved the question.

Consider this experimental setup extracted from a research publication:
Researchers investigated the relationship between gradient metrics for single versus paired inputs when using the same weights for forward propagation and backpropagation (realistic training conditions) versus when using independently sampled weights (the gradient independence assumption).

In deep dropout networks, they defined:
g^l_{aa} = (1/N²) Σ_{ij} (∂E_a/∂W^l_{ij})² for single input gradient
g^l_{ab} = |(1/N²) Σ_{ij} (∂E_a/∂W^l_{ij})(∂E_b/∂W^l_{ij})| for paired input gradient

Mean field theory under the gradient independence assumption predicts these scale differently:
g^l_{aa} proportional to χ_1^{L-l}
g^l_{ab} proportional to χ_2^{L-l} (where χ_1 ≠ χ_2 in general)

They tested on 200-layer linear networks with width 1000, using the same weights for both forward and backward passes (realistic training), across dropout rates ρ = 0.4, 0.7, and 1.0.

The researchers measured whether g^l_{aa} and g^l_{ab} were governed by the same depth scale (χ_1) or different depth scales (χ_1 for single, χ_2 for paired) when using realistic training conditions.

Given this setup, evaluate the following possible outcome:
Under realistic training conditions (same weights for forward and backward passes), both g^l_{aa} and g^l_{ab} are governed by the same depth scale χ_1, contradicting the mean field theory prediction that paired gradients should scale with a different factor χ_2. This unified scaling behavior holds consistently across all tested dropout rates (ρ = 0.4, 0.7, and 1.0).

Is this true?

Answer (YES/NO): YES